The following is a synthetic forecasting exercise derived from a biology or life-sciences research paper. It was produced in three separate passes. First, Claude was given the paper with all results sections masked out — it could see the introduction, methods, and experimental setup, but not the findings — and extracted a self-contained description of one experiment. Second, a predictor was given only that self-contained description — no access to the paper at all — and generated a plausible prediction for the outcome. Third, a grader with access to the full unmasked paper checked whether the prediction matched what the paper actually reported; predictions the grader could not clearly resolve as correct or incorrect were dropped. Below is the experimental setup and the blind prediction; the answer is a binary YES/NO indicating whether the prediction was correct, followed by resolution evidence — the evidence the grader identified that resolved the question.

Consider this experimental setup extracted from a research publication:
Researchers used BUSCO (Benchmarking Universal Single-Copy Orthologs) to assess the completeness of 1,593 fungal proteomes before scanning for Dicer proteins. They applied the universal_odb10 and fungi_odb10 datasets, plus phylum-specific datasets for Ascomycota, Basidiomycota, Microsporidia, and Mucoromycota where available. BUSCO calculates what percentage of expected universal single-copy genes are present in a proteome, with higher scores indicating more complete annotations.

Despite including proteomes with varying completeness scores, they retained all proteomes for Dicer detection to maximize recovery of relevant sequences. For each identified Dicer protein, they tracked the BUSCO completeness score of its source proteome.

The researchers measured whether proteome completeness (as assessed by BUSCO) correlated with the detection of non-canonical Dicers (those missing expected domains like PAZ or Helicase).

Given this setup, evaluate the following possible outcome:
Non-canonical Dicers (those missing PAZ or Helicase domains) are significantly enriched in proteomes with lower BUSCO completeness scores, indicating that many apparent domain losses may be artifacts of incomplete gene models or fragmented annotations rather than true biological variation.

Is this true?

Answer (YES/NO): NO